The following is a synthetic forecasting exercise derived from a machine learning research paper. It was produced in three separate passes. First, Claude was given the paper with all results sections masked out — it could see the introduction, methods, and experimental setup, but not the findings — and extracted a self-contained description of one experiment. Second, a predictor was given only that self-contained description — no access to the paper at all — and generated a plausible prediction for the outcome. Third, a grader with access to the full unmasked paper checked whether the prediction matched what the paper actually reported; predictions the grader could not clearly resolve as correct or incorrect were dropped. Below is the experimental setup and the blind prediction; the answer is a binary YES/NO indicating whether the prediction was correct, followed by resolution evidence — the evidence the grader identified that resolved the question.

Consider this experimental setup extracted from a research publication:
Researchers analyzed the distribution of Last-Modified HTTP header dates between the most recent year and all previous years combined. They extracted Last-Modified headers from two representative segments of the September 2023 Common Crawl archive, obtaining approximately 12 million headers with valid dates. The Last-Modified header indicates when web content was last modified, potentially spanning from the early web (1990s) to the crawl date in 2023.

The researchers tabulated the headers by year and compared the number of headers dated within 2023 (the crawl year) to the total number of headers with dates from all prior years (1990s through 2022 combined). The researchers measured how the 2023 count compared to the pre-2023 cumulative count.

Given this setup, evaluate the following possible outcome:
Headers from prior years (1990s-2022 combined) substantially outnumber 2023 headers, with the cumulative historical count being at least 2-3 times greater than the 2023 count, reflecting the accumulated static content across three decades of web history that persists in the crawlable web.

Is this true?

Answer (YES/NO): NO